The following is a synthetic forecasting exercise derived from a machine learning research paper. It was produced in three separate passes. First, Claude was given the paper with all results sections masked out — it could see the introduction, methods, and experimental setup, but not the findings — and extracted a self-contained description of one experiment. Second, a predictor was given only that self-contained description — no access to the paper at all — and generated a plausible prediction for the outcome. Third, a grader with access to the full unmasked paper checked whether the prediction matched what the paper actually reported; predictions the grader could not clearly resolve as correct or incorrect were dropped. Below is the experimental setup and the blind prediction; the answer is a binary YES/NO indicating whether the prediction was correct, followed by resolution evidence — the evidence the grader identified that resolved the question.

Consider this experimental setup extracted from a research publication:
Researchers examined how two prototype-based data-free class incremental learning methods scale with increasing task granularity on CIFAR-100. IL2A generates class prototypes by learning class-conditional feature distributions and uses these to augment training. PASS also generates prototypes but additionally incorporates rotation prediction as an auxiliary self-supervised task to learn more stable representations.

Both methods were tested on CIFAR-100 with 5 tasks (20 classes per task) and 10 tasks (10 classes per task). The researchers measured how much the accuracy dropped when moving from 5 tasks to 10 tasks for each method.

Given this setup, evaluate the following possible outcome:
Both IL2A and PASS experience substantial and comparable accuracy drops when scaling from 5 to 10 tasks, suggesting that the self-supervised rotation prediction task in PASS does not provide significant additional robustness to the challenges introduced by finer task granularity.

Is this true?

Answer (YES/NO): NO